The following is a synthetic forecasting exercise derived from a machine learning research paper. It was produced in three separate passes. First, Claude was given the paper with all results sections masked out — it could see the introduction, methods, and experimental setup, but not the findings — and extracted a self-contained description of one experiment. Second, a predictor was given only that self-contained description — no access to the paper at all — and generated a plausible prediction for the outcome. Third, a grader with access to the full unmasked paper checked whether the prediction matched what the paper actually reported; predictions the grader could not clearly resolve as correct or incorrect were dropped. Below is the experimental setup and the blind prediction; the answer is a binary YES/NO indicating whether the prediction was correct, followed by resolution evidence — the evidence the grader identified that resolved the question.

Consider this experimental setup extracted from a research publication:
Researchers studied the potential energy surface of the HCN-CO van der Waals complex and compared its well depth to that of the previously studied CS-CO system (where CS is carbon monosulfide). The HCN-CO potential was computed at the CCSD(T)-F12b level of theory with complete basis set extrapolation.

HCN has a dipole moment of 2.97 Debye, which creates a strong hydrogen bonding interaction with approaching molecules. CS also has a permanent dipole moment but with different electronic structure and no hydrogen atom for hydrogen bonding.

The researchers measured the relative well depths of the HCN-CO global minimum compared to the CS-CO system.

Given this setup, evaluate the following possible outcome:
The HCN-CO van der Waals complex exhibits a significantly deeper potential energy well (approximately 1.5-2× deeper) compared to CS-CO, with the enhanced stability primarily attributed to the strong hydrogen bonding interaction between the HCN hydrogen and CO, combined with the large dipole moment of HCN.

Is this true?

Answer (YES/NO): NO